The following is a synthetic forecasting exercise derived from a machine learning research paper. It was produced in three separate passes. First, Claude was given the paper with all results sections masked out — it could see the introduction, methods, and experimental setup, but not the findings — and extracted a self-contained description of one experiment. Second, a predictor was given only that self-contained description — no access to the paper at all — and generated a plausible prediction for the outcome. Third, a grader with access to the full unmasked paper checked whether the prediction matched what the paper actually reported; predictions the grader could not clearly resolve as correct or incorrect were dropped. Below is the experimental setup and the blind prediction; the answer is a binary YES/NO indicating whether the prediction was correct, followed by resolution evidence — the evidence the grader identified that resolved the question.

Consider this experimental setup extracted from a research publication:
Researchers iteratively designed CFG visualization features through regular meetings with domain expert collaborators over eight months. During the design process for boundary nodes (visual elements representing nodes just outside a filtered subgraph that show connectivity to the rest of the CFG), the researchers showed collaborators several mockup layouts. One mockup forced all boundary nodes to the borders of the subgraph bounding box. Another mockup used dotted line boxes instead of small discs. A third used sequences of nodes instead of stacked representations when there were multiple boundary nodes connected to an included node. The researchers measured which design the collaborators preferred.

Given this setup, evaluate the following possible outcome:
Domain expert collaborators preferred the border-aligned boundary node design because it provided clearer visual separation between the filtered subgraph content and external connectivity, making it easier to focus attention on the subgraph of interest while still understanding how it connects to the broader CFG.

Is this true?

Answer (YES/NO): NO